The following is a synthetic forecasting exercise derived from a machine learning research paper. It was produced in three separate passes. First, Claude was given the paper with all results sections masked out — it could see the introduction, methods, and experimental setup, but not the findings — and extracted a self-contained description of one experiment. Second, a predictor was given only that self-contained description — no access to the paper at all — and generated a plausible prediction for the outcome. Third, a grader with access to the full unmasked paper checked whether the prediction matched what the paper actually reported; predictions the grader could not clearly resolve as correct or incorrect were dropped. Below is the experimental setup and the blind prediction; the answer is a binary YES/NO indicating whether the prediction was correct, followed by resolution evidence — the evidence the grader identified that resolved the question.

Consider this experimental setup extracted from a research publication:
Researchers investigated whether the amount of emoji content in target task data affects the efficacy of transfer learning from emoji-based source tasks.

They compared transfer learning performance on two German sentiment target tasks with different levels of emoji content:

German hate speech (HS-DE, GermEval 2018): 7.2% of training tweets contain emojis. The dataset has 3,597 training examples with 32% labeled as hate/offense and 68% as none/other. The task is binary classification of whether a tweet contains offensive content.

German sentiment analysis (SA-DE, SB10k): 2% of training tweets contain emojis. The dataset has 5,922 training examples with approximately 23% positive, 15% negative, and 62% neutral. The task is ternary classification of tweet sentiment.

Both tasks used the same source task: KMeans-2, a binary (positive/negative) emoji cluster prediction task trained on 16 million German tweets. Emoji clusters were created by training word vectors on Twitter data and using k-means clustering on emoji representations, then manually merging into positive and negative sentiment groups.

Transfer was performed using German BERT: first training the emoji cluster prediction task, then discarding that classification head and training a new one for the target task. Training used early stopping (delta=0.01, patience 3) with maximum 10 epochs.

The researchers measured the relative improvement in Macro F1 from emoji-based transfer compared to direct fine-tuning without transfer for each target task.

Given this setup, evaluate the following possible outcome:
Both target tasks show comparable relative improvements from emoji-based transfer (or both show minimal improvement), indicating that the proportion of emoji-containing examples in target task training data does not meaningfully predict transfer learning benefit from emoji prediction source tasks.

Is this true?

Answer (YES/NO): NO